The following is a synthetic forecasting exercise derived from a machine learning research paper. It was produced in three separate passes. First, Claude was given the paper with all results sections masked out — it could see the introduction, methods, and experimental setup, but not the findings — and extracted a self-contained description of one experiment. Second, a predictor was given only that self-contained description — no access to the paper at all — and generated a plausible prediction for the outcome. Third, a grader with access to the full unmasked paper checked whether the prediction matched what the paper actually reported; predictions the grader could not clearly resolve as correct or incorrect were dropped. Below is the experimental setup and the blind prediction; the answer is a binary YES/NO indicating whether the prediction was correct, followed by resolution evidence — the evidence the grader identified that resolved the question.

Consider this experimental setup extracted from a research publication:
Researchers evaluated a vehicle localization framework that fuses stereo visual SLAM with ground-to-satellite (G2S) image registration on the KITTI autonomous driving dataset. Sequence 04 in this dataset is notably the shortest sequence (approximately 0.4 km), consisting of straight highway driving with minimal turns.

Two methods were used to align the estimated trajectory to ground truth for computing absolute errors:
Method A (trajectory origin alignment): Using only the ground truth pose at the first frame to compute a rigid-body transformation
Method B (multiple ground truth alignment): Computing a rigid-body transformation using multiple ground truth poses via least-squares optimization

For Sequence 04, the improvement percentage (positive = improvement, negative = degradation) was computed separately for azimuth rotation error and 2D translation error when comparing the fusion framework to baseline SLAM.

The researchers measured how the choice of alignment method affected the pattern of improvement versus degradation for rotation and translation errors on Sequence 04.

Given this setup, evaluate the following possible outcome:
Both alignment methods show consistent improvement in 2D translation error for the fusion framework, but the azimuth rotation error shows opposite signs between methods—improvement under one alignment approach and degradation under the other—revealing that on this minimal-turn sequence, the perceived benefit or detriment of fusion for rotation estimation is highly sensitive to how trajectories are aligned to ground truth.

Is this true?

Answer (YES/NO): NO